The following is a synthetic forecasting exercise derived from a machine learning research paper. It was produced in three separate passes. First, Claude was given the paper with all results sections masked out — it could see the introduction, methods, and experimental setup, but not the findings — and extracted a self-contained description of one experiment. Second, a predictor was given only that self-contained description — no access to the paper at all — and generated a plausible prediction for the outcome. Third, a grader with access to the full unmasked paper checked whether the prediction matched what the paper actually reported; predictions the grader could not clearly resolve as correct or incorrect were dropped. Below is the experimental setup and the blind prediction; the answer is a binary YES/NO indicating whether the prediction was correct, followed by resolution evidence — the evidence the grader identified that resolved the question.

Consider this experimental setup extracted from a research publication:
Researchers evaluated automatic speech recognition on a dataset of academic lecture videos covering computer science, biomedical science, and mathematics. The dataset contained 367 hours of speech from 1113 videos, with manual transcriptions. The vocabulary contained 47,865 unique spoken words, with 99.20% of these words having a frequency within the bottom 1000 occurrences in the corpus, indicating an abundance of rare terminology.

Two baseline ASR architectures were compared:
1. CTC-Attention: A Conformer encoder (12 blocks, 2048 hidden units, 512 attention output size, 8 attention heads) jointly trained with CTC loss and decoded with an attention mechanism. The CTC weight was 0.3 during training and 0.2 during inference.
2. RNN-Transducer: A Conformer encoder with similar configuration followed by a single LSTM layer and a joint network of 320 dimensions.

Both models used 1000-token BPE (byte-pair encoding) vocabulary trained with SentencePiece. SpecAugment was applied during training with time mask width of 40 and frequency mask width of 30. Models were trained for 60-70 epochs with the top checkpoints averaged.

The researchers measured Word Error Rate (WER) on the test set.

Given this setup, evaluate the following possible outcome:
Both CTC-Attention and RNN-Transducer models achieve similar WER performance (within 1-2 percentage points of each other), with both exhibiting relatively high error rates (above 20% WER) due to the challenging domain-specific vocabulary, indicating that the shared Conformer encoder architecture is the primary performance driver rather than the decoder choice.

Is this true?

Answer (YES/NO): NO